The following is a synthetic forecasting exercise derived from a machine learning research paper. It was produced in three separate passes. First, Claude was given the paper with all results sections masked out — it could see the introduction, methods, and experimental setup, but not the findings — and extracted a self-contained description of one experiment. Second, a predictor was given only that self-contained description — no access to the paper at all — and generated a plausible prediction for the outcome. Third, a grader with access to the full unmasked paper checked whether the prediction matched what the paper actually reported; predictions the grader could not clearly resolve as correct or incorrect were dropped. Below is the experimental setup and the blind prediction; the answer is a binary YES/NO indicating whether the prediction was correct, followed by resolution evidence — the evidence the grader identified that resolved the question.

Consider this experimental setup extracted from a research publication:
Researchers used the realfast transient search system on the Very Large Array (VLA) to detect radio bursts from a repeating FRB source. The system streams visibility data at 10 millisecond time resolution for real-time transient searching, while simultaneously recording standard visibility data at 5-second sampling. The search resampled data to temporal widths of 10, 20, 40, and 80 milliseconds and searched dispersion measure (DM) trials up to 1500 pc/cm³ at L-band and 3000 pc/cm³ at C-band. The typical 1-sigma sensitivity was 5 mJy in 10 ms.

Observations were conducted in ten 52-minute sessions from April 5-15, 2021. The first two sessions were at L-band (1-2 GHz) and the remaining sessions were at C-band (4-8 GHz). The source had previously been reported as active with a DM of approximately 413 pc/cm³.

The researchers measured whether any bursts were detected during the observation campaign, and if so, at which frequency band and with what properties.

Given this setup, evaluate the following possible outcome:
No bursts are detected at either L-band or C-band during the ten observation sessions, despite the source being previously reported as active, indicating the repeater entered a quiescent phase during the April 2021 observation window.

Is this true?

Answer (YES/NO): NO